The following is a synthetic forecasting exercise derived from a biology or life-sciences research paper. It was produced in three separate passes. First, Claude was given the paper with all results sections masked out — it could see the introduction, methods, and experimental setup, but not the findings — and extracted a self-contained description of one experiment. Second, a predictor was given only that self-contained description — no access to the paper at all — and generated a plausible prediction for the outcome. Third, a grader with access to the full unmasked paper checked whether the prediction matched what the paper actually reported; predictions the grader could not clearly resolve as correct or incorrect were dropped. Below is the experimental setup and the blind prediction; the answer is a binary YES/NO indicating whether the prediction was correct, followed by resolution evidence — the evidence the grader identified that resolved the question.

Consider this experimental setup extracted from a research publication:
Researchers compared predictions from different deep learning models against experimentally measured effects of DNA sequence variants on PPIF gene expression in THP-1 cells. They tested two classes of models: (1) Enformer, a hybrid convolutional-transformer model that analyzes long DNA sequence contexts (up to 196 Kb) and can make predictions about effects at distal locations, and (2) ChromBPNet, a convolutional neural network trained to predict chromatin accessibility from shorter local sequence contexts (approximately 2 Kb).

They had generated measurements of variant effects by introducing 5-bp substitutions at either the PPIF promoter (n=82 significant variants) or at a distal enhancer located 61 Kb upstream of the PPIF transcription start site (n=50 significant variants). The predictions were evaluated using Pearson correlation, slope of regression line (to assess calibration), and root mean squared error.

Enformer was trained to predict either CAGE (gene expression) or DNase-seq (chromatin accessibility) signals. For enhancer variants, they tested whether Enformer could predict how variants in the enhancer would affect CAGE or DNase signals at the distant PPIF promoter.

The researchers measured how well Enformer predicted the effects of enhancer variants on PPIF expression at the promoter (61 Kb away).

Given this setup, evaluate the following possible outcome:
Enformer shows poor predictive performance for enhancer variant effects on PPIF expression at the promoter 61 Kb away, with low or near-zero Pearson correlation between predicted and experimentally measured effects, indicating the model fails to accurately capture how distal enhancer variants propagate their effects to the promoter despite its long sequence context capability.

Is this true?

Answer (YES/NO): YES